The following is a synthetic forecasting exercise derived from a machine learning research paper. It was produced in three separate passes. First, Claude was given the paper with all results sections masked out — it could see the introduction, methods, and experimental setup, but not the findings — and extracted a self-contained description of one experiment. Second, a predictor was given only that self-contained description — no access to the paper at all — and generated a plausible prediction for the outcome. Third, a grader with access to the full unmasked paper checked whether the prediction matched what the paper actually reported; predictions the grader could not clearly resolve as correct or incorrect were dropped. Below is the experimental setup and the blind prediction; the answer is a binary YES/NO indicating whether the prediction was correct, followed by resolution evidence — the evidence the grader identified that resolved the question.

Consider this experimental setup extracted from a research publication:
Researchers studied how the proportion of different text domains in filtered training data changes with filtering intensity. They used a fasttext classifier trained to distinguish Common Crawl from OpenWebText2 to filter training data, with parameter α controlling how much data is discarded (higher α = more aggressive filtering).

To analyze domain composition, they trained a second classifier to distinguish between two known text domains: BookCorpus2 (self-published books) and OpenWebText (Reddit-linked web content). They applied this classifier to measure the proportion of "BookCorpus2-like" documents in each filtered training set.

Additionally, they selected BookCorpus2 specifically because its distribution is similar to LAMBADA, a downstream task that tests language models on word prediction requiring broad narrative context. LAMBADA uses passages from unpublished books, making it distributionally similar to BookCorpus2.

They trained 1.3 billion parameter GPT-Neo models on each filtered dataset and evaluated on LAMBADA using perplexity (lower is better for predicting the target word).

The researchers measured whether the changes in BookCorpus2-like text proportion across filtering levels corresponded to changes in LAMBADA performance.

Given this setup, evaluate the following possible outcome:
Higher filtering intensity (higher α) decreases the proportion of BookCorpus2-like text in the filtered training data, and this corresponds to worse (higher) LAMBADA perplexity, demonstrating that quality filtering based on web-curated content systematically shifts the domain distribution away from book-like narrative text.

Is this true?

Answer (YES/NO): YES